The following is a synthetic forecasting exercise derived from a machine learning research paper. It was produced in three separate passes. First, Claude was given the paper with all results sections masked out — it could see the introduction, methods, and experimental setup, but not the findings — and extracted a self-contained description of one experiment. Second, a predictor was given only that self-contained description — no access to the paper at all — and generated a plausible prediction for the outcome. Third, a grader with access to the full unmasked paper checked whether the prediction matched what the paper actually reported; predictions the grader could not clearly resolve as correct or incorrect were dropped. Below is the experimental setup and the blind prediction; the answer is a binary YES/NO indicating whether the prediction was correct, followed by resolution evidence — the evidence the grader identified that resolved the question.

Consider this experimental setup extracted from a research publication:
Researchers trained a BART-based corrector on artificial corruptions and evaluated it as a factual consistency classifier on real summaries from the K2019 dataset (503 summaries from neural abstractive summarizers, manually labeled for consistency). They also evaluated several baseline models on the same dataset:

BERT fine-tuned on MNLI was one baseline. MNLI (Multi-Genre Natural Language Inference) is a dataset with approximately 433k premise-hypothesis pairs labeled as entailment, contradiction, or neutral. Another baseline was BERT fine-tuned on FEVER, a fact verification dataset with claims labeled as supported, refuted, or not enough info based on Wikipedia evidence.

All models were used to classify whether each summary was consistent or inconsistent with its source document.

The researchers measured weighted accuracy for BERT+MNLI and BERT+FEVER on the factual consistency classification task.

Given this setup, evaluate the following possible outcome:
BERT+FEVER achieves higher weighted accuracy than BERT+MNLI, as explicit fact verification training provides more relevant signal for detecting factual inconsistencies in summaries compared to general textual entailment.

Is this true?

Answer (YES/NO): YES